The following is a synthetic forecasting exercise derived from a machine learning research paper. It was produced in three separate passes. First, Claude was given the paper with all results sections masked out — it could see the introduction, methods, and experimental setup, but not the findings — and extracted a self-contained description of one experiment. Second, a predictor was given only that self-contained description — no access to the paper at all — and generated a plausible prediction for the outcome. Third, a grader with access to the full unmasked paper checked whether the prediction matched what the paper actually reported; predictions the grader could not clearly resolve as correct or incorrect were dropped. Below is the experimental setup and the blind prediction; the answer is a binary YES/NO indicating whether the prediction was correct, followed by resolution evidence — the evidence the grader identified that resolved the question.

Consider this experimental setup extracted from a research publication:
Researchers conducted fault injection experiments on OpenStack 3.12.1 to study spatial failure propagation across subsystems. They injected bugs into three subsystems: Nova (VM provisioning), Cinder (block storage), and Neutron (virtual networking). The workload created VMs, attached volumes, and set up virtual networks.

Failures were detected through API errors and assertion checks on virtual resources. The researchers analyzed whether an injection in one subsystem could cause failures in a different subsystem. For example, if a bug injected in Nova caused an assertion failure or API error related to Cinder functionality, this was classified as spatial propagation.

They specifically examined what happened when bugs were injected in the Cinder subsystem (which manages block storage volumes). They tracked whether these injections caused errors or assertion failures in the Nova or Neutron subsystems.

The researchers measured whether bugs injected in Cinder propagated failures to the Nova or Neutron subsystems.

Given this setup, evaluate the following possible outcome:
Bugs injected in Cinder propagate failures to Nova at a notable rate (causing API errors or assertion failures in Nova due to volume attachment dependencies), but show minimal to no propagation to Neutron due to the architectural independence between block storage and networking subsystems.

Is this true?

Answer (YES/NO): NO